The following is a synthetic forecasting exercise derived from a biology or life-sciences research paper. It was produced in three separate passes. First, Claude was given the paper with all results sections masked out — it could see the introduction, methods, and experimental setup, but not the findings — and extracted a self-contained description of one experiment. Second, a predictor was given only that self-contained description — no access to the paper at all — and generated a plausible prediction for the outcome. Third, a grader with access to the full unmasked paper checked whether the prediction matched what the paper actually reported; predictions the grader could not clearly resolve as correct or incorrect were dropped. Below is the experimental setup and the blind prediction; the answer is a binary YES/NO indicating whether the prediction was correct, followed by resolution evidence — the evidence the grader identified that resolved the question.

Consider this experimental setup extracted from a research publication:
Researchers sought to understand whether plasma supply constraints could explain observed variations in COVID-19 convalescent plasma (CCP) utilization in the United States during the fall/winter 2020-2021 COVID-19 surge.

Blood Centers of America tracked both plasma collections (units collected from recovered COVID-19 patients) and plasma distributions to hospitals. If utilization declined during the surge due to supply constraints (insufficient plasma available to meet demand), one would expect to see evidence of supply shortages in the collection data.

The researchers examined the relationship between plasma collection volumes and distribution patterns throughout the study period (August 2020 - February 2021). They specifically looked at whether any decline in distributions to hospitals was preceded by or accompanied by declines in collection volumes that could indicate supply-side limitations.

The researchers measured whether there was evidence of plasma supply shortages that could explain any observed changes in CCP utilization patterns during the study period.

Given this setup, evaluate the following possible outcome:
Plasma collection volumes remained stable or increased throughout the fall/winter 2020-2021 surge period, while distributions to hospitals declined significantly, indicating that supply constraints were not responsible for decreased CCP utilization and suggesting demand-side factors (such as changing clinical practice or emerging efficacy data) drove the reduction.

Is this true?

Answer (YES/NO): YES